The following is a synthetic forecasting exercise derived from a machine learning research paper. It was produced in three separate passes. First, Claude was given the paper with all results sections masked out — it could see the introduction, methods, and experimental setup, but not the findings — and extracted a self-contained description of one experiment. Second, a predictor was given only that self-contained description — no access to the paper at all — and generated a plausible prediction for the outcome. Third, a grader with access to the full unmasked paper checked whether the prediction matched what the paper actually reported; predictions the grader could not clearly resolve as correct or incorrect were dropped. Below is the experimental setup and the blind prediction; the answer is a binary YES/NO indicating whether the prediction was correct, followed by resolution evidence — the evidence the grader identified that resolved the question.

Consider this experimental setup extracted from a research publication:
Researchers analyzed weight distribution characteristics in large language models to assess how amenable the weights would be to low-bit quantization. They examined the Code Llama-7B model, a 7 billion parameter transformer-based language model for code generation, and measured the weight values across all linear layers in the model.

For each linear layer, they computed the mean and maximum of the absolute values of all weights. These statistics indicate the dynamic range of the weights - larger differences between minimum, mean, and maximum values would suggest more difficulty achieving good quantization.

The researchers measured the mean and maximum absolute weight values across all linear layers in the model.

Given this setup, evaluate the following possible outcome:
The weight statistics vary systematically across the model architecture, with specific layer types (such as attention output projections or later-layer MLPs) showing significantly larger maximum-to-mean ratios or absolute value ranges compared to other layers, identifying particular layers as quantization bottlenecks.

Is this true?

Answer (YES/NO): NO